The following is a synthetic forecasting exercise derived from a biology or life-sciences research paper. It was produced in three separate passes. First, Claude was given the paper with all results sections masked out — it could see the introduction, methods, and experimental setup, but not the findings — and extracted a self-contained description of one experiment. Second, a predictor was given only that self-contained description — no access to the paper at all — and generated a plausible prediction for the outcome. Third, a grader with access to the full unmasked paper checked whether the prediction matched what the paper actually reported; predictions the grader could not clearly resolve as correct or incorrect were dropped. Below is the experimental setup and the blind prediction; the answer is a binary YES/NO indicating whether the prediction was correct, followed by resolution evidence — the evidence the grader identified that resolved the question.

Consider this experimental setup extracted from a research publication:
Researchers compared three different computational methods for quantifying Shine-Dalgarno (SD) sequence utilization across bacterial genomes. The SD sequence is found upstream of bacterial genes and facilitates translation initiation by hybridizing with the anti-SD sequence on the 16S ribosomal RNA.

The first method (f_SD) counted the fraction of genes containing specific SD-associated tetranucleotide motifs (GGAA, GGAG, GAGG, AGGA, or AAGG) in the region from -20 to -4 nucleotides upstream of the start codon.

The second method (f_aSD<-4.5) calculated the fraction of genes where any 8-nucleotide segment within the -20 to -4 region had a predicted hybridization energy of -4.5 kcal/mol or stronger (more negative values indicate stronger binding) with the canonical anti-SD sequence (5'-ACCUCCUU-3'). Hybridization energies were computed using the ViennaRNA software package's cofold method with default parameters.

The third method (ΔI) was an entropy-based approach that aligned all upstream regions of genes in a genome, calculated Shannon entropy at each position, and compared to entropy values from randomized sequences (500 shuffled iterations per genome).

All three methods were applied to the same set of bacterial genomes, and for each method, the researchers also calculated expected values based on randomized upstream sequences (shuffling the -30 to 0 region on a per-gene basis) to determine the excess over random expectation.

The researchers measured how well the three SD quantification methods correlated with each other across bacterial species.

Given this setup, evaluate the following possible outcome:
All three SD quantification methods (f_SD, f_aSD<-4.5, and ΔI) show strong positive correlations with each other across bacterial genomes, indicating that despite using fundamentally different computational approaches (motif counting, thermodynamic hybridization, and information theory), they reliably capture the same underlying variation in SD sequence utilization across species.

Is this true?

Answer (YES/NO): NO